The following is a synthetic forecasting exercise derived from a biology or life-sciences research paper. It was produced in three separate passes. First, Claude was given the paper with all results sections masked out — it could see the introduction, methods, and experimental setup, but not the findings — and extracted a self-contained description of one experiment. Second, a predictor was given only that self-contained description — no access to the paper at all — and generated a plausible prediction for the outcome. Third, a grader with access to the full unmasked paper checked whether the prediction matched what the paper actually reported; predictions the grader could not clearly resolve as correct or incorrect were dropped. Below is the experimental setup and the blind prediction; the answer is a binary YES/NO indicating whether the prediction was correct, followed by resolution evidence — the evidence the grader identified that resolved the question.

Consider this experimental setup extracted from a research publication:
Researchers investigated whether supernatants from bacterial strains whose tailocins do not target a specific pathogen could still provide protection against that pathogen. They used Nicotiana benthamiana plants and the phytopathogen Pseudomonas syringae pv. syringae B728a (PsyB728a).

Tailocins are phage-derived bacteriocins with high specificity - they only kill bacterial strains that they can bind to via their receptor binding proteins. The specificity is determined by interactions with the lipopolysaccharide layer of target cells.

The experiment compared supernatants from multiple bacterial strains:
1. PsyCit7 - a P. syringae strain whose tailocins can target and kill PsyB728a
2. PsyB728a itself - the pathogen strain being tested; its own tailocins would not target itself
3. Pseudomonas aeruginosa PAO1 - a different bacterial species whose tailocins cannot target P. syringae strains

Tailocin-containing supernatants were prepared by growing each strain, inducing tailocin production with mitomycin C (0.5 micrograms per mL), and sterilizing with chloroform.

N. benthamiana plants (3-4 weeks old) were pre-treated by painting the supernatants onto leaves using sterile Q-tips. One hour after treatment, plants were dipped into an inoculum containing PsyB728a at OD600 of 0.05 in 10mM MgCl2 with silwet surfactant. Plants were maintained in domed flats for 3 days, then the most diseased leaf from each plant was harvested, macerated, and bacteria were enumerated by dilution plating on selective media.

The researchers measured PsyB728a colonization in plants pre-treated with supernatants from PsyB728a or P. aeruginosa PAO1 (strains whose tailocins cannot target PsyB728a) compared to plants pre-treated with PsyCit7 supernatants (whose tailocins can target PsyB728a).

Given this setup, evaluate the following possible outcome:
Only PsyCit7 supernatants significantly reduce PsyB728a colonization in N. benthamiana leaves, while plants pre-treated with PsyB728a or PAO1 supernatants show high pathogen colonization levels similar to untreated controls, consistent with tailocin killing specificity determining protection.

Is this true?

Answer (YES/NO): YES